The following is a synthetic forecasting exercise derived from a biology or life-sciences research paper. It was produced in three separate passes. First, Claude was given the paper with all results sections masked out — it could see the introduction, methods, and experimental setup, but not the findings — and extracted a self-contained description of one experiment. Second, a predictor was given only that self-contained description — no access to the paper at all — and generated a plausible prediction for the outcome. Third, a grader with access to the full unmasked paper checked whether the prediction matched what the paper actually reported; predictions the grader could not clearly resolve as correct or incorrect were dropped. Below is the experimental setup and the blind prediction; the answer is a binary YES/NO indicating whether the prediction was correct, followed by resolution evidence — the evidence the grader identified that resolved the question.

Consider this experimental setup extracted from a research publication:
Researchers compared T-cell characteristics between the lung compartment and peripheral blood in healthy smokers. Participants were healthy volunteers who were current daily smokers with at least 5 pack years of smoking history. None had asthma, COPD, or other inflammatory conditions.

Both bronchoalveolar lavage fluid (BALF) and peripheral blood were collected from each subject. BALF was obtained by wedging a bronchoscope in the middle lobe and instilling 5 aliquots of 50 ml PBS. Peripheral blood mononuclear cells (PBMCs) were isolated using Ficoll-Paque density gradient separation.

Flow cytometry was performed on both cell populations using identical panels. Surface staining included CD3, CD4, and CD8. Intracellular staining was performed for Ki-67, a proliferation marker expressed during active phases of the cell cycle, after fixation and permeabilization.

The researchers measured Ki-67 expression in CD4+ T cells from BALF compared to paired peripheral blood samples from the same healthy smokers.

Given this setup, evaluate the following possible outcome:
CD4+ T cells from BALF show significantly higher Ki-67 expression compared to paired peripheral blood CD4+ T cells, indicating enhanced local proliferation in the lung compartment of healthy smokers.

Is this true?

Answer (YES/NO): YES